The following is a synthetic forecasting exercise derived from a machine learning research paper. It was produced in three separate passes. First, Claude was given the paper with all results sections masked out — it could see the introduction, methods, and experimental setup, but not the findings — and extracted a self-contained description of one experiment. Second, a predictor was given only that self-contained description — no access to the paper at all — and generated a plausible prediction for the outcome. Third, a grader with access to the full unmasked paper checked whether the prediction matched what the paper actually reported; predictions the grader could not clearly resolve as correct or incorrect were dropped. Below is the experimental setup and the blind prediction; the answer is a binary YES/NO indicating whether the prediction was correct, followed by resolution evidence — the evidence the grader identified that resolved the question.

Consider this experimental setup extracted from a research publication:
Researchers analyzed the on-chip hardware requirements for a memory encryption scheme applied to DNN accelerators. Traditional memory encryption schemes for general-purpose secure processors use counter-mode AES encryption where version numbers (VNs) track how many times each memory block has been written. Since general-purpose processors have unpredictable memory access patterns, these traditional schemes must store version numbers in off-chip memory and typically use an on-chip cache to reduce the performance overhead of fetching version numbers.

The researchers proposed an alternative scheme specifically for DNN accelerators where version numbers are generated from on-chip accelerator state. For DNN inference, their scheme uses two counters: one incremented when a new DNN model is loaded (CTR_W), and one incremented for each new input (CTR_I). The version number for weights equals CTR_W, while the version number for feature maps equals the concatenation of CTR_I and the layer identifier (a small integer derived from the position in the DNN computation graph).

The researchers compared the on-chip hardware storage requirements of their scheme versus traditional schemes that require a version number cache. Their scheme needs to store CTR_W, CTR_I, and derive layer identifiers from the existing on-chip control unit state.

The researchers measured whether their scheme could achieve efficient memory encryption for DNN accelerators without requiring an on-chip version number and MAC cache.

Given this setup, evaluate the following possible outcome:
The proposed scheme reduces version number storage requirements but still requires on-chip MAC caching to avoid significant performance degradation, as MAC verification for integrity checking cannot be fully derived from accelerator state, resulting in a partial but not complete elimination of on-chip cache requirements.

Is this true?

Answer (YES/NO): NO